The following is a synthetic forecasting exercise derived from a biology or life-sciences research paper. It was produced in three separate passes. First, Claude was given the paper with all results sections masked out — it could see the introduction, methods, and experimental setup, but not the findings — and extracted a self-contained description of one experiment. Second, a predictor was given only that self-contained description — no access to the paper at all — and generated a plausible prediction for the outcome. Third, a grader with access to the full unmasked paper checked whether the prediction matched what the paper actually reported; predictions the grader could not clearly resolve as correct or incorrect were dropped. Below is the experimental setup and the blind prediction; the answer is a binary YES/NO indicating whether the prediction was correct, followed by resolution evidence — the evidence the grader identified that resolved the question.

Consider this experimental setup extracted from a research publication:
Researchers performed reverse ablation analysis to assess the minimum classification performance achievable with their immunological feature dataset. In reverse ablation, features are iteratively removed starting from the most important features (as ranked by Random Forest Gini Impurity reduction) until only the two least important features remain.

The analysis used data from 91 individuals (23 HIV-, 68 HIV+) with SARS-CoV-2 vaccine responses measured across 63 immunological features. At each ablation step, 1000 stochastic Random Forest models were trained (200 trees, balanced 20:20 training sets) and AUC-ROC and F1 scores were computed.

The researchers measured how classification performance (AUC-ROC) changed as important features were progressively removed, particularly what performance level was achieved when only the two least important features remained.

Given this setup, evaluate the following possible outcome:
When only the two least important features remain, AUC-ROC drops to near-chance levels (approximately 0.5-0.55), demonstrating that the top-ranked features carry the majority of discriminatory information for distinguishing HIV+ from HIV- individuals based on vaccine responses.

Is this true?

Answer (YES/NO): NO